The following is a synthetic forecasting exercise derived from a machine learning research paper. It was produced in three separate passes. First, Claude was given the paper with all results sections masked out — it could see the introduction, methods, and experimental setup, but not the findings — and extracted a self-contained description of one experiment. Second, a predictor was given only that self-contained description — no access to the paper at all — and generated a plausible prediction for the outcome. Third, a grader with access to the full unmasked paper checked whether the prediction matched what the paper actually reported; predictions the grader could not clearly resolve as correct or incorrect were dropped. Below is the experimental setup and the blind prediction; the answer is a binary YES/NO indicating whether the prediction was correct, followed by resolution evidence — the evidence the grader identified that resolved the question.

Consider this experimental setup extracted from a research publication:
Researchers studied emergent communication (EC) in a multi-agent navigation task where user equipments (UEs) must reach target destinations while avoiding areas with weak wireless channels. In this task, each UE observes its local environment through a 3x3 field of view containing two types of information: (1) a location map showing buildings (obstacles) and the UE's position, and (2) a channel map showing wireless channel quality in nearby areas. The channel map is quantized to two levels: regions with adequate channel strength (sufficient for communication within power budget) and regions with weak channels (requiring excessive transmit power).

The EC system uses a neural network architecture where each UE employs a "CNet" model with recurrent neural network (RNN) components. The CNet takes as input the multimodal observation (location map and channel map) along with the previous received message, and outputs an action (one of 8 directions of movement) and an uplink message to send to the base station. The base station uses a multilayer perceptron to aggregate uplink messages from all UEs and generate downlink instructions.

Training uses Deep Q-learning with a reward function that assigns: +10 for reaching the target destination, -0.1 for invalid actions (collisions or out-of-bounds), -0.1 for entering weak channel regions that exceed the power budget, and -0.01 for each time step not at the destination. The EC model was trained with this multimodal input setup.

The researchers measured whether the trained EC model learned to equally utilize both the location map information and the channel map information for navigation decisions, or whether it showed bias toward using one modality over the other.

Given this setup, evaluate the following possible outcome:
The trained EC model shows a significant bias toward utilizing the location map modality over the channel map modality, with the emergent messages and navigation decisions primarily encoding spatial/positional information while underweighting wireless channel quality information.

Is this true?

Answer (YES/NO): YES